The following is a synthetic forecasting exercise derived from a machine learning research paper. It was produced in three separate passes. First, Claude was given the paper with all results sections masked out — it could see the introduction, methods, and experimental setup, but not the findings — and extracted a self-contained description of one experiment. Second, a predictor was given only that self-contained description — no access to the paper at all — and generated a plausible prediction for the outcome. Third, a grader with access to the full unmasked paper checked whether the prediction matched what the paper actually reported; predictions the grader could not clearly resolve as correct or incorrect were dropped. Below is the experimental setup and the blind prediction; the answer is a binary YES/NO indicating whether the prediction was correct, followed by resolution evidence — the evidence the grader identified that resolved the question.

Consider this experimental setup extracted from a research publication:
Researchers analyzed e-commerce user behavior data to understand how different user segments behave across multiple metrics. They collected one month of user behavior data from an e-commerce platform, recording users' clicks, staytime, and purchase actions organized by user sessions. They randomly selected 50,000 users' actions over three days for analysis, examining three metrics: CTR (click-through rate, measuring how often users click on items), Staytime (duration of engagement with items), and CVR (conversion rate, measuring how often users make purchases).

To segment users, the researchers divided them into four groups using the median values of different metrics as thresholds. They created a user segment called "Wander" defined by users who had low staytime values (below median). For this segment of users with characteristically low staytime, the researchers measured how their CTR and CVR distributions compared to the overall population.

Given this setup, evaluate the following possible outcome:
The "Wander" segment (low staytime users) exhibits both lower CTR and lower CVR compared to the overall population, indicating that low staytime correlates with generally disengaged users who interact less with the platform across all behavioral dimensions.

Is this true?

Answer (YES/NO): NO